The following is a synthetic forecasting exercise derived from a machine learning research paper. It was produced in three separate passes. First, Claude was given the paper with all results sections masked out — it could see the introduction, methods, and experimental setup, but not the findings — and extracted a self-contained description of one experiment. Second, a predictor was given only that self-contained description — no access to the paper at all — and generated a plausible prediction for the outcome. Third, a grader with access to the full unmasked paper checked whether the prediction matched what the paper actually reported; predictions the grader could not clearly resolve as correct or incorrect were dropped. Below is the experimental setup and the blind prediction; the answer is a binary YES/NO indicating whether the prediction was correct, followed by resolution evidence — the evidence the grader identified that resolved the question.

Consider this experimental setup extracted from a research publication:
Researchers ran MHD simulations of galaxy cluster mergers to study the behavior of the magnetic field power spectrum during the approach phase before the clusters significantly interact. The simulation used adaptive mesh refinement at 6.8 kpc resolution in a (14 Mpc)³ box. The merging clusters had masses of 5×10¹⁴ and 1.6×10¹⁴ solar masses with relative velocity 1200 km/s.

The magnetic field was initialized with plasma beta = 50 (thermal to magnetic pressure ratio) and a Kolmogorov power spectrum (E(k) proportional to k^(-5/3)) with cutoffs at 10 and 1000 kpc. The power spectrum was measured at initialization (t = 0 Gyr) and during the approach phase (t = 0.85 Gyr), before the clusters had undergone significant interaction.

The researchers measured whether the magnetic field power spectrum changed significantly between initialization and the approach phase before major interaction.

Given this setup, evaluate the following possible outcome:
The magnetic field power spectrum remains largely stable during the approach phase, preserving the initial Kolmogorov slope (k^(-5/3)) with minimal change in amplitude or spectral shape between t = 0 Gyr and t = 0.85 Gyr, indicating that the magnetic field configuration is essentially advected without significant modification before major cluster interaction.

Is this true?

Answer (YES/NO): YES